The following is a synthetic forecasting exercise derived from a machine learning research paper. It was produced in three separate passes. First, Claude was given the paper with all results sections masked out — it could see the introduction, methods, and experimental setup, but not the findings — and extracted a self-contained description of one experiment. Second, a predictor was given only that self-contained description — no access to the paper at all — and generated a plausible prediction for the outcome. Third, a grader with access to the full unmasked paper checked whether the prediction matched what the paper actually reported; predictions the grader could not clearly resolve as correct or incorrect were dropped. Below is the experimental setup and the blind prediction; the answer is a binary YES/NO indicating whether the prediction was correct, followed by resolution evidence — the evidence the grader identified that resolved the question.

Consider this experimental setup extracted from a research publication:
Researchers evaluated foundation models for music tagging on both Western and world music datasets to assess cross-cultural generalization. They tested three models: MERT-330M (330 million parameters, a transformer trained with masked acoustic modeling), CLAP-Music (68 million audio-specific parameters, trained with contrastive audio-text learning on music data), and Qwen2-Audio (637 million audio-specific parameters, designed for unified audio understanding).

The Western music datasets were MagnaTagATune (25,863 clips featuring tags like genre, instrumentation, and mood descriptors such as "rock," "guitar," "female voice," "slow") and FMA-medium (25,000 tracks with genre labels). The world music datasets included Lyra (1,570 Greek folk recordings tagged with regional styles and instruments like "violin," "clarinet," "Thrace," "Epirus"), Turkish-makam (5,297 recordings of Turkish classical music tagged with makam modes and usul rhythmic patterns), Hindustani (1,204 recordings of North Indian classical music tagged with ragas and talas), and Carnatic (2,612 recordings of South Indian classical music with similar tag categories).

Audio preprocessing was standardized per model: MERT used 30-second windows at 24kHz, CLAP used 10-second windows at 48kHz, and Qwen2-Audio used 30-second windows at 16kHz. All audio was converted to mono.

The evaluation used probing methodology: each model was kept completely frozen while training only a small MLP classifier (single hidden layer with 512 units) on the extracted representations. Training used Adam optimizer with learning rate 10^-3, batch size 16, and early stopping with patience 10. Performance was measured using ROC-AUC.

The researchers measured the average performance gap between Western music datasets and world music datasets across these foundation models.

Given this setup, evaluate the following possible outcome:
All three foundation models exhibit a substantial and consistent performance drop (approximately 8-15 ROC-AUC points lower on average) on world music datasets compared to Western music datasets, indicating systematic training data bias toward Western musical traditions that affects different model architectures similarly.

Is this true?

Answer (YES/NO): NO